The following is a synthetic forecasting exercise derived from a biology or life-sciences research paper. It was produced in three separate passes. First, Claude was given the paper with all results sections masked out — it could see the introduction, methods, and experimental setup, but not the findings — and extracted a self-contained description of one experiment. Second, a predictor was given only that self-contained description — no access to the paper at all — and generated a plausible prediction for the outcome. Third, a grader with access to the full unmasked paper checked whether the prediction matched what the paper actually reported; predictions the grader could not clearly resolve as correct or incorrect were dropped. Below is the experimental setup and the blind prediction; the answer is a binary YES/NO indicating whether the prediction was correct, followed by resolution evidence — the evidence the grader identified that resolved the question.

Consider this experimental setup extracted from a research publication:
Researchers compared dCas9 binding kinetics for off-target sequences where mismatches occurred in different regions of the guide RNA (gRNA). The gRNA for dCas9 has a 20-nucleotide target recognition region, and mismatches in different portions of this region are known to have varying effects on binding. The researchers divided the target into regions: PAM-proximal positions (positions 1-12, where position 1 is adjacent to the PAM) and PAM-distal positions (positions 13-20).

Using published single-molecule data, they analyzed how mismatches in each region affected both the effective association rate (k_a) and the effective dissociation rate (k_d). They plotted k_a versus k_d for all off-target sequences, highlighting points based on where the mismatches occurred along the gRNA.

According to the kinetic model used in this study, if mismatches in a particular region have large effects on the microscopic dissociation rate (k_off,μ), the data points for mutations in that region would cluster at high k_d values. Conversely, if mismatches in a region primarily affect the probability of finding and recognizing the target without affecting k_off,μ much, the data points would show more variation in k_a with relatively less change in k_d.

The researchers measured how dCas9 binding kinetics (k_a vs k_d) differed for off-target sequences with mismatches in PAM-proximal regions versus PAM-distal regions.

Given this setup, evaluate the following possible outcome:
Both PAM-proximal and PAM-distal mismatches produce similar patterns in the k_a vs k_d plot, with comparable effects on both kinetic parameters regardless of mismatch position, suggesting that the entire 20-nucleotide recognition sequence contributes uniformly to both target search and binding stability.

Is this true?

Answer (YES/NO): NO